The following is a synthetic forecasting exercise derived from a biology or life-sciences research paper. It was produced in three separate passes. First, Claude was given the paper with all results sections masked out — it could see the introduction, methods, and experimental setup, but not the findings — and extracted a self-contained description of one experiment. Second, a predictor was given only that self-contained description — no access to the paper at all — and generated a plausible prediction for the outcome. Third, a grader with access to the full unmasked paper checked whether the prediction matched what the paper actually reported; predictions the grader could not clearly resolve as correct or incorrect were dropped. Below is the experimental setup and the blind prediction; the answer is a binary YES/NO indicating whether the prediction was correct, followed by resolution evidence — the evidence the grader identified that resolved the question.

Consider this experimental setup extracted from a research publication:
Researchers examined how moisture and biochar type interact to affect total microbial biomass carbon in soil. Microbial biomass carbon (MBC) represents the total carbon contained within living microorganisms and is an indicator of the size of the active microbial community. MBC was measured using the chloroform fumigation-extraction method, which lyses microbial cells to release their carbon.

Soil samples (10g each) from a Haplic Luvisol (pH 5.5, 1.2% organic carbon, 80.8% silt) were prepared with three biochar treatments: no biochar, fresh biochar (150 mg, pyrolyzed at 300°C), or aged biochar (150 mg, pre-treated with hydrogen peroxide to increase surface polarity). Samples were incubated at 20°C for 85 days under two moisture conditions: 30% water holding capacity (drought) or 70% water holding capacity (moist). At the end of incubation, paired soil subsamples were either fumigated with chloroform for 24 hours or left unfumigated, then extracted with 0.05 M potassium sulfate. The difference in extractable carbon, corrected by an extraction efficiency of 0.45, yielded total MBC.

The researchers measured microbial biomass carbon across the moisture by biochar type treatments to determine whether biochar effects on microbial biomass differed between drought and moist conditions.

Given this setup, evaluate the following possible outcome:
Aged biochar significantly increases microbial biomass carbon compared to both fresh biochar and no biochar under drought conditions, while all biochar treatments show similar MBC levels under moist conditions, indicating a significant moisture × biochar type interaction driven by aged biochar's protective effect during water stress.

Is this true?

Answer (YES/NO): NO